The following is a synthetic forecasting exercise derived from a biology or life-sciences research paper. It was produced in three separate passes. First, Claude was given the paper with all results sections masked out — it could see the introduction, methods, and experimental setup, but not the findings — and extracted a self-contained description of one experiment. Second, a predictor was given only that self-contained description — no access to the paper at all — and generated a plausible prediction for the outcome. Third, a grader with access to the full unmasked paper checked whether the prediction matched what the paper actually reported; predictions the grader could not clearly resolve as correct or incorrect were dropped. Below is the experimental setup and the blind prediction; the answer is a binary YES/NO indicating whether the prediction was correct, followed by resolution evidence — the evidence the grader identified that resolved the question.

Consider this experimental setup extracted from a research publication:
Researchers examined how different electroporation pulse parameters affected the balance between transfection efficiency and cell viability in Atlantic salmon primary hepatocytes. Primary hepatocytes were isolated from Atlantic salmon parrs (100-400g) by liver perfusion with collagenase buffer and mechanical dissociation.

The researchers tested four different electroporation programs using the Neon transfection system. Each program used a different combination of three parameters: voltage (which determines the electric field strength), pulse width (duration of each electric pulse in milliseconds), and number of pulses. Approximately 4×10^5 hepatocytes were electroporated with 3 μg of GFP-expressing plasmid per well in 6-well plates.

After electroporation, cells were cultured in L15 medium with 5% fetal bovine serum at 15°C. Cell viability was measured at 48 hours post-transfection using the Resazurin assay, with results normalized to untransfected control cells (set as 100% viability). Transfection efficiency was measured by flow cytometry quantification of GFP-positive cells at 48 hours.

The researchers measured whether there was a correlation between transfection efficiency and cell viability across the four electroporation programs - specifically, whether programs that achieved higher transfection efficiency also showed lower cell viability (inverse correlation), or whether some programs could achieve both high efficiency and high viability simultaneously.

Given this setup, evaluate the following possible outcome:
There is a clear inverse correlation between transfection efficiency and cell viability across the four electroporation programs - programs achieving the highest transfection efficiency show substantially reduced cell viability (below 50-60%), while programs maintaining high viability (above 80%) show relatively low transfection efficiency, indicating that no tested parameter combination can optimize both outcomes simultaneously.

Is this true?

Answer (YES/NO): NO